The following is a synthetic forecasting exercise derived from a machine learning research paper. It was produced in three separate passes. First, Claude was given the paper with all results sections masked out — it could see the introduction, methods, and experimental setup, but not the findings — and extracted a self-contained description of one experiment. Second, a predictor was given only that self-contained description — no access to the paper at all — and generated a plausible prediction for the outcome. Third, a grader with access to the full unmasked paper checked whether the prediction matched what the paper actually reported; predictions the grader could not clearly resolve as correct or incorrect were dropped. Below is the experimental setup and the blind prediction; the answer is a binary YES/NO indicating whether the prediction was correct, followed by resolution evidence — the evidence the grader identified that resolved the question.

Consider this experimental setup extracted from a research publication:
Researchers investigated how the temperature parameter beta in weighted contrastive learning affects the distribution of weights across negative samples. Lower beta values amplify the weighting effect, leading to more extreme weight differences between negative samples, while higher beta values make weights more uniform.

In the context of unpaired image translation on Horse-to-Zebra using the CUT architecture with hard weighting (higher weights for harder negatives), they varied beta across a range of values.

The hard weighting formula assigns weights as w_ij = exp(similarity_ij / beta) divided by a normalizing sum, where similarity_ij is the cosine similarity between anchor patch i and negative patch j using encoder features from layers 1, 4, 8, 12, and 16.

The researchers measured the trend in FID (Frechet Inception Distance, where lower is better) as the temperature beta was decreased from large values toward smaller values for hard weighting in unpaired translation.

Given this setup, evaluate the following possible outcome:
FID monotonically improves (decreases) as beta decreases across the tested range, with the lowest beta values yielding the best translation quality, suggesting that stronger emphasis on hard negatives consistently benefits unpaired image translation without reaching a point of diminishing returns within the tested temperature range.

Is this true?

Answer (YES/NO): YES